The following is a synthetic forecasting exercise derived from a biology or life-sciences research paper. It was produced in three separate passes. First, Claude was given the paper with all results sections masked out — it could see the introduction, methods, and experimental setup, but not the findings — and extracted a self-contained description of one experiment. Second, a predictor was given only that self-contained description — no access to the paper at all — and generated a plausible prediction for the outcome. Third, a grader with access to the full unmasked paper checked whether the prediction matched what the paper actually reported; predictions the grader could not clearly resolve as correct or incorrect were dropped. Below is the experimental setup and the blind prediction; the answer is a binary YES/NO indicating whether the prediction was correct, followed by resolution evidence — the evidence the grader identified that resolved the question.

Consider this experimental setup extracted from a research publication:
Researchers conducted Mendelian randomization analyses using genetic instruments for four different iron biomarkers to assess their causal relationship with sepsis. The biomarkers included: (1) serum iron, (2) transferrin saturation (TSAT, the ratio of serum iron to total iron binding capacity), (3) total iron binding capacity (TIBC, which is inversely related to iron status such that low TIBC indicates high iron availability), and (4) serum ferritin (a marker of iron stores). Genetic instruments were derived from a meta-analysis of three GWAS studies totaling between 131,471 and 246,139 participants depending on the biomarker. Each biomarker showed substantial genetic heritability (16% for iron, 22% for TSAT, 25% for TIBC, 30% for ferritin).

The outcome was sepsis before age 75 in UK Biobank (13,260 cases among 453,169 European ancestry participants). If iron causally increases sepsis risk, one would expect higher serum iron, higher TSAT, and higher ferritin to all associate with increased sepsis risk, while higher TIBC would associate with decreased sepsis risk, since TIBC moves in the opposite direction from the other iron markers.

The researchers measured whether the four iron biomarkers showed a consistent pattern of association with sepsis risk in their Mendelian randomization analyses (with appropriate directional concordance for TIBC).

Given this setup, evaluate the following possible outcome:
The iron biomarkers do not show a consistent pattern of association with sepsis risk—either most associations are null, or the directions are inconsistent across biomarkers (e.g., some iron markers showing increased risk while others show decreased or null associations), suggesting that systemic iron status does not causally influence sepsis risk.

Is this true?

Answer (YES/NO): NO